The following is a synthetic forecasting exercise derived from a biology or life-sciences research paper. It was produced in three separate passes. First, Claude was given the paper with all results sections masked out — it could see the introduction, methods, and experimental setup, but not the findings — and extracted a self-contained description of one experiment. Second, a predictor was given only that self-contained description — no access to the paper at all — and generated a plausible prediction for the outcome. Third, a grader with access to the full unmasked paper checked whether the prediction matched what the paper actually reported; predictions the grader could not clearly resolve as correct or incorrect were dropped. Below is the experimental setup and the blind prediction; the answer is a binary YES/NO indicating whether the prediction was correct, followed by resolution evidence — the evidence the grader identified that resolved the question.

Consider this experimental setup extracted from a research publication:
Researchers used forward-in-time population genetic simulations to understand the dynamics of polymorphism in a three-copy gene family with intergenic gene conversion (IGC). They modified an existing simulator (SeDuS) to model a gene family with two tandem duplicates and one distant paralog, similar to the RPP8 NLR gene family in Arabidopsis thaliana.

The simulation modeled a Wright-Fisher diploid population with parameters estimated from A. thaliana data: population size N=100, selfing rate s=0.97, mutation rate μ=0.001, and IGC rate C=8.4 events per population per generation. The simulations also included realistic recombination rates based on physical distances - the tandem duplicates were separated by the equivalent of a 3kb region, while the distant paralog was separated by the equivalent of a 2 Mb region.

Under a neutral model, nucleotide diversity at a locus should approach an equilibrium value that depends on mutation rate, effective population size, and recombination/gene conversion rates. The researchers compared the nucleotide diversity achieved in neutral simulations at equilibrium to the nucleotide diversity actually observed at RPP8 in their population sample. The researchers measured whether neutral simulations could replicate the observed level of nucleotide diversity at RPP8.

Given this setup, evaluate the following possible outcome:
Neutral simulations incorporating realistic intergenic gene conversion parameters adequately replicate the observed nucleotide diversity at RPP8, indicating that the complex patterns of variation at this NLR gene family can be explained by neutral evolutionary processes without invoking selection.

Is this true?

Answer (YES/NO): NO